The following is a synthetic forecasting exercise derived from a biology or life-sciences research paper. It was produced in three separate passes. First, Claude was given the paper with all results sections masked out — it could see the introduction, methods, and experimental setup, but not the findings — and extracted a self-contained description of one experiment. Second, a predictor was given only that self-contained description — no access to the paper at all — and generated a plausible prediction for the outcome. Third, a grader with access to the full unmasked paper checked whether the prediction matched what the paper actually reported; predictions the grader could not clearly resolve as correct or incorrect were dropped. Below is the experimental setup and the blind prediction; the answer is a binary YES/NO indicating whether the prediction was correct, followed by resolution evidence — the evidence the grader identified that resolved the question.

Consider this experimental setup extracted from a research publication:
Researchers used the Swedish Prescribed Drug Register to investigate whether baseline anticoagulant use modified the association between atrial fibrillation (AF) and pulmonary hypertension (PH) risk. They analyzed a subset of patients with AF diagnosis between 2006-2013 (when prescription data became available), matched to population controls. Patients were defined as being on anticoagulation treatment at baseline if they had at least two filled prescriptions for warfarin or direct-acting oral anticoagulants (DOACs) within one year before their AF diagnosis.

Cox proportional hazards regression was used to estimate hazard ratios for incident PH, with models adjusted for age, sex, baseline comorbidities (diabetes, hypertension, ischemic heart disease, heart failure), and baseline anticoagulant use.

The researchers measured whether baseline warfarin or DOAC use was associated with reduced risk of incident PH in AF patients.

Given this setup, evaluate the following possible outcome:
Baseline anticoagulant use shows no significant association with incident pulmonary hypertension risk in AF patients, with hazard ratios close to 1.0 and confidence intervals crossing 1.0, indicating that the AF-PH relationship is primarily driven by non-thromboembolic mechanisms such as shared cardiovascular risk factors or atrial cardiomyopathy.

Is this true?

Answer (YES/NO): NO